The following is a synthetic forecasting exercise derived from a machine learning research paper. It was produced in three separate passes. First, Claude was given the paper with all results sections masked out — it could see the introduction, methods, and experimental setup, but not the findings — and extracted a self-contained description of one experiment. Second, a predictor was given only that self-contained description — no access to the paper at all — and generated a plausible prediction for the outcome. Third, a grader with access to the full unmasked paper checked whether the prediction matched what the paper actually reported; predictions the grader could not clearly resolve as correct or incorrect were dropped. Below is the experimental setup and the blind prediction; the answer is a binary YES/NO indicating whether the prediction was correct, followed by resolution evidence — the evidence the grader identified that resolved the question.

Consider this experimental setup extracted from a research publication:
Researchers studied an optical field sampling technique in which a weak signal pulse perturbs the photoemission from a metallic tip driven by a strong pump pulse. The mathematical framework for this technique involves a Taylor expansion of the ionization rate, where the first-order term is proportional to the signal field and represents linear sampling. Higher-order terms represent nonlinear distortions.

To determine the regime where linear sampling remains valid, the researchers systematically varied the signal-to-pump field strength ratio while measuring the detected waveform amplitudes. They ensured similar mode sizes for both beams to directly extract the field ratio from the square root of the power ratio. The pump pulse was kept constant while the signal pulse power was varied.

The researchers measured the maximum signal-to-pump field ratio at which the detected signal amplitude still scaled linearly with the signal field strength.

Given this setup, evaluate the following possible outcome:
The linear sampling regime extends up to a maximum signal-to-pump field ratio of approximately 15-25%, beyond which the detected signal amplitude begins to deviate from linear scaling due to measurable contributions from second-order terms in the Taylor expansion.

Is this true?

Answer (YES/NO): NO